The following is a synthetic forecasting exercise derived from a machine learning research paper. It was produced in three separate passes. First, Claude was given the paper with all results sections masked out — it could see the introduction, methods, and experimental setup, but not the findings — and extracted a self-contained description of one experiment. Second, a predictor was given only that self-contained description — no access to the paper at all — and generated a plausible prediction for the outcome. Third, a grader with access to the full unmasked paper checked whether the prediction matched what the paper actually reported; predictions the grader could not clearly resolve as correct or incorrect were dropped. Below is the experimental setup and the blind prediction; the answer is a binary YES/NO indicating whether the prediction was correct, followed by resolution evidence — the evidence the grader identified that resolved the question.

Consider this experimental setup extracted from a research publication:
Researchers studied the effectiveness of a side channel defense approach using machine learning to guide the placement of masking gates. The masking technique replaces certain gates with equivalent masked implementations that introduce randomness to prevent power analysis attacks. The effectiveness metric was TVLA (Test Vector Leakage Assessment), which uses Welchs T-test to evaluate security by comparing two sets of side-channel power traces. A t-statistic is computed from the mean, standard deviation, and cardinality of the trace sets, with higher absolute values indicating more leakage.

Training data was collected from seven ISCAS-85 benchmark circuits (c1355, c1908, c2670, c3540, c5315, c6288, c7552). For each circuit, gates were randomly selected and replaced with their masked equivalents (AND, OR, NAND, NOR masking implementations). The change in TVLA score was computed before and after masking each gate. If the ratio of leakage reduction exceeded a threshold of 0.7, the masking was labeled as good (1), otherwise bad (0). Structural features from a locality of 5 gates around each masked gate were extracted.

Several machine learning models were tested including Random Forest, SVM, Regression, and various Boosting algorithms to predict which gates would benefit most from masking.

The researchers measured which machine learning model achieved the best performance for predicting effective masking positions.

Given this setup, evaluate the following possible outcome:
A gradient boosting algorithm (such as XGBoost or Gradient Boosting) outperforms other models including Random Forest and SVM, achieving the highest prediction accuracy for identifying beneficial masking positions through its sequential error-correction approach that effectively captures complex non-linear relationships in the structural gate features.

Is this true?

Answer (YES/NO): YES